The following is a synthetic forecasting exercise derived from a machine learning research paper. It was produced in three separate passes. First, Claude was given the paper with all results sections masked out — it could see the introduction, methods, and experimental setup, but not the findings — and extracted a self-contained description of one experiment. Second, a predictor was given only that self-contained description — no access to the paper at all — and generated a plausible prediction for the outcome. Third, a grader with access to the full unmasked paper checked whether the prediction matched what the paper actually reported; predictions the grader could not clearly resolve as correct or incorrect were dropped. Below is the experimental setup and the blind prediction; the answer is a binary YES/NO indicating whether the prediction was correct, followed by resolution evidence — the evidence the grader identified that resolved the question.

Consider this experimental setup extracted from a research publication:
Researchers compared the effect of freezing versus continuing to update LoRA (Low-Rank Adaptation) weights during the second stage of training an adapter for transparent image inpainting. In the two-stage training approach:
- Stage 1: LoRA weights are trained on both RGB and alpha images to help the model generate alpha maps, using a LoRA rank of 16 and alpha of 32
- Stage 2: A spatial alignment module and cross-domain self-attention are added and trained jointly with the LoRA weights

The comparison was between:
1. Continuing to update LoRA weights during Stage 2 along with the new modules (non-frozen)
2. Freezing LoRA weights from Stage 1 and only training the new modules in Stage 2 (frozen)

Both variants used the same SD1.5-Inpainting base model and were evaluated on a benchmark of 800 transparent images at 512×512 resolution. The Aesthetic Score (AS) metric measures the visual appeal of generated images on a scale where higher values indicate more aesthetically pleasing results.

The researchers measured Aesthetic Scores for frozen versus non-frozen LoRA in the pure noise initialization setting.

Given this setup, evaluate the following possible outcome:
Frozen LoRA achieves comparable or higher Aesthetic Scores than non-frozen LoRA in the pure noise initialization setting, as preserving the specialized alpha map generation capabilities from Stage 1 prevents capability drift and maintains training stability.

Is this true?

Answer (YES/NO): NO